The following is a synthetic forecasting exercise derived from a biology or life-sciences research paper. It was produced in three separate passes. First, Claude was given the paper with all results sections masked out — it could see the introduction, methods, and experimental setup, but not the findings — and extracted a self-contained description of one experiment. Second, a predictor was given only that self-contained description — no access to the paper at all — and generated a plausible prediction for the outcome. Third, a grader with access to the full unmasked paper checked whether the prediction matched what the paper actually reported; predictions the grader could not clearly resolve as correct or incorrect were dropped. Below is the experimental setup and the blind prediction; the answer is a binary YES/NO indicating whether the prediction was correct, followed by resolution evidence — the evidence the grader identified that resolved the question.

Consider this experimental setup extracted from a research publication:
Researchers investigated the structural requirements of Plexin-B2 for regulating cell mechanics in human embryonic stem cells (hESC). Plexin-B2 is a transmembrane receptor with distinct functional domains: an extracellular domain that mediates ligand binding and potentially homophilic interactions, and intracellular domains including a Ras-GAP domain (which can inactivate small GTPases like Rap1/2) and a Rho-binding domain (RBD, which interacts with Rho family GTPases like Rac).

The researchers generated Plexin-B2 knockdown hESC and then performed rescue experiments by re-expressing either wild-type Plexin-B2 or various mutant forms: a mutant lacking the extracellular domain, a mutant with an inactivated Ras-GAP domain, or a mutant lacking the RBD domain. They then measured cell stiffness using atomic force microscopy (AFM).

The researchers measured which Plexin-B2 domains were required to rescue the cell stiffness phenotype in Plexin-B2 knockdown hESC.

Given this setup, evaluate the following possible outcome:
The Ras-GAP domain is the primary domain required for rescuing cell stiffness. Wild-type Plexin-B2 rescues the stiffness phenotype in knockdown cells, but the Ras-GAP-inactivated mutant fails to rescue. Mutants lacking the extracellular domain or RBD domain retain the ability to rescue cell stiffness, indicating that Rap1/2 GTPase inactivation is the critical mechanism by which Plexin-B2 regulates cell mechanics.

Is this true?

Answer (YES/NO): NO